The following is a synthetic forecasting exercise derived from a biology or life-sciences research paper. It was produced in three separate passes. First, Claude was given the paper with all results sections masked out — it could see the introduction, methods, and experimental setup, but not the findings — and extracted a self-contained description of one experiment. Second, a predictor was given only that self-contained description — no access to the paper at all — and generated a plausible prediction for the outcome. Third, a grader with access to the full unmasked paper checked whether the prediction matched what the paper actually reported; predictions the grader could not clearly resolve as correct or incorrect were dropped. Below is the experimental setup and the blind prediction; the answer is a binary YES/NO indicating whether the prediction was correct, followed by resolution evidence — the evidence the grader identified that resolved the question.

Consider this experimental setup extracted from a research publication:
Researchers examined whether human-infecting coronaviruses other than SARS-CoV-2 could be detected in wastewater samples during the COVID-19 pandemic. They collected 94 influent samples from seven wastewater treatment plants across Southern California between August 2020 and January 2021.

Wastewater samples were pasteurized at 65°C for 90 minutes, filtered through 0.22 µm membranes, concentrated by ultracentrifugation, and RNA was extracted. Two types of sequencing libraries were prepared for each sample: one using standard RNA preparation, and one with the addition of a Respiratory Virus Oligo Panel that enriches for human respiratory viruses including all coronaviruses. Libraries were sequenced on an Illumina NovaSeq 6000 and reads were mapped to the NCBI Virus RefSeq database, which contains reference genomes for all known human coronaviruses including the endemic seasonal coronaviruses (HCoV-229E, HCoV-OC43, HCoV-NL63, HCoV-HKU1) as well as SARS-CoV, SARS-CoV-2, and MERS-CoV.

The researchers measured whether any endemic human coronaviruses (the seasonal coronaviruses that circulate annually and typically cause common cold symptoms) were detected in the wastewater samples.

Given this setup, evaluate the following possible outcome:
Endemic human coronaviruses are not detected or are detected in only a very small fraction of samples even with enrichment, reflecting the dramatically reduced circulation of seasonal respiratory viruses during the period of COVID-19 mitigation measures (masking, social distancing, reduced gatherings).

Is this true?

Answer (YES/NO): NO